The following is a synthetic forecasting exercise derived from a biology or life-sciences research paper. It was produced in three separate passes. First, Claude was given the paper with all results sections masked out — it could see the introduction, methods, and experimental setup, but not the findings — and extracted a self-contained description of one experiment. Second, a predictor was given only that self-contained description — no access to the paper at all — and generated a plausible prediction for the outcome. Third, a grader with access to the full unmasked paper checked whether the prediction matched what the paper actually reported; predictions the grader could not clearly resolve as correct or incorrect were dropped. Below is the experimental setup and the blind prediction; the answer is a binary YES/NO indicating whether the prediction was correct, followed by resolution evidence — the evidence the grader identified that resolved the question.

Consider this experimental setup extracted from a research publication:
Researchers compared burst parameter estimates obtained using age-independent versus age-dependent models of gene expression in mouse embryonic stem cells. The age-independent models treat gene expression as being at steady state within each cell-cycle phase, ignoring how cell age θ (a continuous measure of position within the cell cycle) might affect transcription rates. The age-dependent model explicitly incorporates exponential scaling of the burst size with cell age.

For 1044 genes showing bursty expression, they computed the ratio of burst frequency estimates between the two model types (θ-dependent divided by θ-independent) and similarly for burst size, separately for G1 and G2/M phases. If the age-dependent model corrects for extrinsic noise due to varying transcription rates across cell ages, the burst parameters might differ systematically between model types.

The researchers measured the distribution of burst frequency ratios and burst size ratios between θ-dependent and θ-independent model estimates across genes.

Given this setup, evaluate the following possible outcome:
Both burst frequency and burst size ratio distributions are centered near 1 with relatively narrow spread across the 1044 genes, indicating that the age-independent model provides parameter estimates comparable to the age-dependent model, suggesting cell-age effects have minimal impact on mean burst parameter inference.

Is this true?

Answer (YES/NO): NO